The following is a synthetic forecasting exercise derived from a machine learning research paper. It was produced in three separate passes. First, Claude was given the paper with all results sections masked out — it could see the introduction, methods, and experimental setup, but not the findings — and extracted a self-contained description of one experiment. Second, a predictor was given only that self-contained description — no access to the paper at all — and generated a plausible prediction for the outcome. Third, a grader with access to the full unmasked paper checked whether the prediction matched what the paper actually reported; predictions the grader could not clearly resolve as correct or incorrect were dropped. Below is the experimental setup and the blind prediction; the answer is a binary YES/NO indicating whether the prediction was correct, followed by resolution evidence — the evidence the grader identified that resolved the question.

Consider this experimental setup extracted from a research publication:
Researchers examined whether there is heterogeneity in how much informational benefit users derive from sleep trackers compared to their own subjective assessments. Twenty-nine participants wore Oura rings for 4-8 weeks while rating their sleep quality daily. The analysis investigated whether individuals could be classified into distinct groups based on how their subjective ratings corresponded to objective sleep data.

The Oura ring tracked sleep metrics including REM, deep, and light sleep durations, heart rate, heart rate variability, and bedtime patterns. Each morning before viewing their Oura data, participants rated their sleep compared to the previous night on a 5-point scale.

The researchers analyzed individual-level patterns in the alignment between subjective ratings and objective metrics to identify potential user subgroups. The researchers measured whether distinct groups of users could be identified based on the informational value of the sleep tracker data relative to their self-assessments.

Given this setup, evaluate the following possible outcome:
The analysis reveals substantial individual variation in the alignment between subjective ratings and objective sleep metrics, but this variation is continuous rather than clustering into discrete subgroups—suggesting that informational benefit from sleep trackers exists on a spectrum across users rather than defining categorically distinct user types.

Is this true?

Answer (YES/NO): NO